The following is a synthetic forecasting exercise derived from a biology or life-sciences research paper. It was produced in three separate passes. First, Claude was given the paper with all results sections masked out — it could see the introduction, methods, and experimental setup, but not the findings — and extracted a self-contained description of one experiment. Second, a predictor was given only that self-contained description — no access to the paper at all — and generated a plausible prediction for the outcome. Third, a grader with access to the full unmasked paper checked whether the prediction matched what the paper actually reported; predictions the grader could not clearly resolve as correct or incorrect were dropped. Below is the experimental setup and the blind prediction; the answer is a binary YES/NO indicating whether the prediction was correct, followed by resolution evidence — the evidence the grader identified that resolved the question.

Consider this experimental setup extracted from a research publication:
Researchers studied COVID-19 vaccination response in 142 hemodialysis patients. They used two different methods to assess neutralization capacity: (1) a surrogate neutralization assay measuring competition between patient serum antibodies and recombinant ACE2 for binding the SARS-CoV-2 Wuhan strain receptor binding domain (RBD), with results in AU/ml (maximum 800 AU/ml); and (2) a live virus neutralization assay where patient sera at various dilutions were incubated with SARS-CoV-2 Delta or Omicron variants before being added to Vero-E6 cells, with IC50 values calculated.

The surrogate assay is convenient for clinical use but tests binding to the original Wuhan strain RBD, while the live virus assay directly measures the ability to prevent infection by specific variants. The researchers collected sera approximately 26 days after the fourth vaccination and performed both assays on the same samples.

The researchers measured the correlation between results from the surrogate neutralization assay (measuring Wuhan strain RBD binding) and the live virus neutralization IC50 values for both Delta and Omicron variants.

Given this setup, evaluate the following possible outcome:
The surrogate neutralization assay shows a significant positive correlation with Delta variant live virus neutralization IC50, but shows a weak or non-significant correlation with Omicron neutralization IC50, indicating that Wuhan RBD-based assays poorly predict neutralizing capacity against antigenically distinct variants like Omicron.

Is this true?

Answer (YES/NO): NO